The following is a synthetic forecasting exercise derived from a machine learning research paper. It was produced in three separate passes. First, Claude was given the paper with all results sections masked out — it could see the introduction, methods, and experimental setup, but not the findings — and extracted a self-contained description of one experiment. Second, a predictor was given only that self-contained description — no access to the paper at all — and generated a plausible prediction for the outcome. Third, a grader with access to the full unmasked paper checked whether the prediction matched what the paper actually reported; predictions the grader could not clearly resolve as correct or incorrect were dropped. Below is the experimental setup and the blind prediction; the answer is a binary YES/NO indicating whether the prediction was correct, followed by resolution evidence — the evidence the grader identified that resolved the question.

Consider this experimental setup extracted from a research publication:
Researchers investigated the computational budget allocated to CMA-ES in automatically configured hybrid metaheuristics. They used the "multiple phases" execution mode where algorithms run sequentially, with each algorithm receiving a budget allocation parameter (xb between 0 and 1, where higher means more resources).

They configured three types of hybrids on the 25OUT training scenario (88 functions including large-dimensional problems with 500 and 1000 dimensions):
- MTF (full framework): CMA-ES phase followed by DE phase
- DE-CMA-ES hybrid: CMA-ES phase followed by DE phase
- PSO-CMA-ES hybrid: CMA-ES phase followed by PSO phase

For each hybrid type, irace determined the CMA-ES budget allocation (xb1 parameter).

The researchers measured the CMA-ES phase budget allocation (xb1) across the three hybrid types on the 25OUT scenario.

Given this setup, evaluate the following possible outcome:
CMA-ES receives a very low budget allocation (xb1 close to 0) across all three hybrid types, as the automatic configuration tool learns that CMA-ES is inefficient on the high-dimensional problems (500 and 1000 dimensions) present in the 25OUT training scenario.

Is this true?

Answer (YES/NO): NO